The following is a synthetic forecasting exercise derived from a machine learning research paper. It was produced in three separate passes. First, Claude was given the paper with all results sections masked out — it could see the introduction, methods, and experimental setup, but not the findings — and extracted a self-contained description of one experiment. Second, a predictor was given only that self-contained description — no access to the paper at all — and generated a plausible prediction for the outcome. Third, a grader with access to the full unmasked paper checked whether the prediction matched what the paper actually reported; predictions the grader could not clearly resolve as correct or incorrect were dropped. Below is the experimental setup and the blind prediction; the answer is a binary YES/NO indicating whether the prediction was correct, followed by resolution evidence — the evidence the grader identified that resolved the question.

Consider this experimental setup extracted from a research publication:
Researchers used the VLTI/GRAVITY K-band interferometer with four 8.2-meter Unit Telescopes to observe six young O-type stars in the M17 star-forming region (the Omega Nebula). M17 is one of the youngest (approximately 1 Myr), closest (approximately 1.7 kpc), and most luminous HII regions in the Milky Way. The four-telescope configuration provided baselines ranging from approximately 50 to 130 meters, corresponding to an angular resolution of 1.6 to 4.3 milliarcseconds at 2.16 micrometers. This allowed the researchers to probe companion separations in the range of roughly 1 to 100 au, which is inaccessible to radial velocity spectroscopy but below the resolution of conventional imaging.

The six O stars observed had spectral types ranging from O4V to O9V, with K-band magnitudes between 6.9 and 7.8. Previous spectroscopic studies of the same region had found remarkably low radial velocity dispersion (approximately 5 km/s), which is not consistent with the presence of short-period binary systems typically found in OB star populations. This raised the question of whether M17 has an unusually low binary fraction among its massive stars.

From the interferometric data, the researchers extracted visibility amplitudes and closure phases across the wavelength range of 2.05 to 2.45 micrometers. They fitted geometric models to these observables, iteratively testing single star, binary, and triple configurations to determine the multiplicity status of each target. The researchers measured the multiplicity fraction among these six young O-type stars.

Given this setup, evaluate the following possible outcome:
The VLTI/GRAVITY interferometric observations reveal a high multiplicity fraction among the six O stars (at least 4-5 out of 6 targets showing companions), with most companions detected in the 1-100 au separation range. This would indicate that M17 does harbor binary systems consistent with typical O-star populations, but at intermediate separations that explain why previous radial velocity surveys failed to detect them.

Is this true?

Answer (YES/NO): YES